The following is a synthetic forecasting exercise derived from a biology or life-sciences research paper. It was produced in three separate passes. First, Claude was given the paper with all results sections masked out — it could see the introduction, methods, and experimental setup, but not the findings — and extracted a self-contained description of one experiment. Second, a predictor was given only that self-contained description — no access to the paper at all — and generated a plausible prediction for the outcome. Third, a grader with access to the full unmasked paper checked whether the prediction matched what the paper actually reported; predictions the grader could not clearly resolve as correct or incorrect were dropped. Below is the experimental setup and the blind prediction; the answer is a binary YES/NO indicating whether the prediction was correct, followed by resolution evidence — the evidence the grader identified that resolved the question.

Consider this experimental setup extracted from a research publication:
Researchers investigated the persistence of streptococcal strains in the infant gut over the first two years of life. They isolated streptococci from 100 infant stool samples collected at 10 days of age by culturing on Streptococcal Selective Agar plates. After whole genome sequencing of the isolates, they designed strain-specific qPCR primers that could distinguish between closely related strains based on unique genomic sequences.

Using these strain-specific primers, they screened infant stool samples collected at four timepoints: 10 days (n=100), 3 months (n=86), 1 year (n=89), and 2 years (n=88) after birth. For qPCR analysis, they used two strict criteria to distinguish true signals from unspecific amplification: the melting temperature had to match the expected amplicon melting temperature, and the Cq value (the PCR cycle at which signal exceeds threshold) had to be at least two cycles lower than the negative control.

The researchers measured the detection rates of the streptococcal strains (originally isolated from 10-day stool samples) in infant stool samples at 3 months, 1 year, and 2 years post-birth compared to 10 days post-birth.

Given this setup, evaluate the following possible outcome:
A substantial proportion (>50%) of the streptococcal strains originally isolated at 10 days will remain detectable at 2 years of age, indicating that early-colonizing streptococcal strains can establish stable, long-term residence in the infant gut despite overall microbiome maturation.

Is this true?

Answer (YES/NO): NO